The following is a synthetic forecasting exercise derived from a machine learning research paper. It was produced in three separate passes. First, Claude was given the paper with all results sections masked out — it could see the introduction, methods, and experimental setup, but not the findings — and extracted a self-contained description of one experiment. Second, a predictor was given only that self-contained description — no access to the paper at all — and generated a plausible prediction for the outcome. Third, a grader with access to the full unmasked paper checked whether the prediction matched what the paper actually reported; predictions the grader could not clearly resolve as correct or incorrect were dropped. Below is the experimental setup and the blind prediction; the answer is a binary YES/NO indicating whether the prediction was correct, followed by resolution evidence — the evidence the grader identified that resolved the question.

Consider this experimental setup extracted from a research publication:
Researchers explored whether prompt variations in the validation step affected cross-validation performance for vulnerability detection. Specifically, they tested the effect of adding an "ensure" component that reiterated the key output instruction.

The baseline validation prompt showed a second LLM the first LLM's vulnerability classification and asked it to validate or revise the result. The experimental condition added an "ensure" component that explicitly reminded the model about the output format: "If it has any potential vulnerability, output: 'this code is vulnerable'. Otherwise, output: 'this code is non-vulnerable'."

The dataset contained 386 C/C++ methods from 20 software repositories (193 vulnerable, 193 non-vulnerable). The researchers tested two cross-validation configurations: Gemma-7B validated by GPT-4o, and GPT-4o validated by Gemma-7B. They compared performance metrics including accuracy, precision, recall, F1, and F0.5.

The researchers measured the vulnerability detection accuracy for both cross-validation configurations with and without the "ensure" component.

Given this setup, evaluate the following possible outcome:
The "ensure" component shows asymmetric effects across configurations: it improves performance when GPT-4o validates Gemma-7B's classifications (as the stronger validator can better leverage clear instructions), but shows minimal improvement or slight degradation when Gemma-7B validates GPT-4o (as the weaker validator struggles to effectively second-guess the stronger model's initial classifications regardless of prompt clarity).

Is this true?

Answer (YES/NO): NO